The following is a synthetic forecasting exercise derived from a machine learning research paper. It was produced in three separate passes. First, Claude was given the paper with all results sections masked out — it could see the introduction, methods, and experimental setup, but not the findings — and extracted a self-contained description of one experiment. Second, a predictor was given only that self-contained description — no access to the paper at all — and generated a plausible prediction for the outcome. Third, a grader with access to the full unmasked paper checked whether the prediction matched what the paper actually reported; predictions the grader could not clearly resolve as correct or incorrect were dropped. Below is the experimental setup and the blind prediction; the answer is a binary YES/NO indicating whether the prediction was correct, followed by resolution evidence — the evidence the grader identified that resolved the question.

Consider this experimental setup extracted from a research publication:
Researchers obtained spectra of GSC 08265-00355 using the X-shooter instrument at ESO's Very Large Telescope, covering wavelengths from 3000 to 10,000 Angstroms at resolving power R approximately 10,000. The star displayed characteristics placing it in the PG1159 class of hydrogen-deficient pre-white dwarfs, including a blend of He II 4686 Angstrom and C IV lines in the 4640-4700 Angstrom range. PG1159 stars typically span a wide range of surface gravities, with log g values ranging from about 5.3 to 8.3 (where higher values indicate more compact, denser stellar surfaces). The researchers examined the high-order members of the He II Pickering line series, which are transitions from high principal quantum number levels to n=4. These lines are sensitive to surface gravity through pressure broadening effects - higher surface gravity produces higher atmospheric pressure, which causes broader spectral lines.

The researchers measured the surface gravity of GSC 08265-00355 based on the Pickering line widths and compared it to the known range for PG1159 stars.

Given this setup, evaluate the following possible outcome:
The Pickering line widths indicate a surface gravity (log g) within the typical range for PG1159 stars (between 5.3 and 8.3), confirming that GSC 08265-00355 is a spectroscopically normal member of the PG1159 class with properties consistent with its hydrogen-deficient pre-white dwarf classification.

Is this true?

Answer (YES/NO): NO